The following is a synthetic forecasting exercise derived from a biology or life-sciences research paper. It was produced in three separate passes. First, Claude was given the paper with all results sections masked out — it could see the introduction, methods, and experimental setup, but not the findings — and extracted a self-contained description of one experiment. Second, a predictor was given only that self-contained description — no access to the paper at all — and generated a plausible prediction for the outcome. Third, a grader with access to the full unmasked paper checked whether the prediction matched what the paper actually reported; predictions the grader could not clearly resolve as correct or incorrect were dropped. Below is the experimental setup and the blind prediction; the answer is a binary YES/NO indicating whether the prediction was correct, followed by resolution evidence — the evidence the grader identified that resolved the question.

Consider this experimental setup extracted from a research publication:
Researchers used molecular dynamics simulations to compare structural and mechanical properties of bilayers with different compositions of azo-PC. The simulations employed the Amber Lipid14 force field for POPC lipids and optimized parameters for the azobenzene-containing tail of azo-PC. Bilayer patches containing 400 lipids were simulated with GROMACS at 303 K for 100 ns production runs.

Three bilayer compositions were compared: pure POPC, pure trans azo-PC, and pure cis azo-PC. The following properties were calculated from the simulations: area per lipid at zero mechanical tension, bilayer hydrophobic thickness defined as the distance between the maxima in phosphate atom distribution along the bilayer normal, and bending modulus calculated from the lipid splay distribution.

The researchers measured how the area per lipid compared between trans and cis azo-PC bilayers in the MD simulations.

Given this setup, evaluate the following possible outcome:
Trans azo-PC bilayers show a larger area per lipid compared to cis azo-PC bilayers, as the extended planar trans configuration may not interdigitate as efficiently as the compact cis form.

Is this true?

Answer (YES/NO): NO